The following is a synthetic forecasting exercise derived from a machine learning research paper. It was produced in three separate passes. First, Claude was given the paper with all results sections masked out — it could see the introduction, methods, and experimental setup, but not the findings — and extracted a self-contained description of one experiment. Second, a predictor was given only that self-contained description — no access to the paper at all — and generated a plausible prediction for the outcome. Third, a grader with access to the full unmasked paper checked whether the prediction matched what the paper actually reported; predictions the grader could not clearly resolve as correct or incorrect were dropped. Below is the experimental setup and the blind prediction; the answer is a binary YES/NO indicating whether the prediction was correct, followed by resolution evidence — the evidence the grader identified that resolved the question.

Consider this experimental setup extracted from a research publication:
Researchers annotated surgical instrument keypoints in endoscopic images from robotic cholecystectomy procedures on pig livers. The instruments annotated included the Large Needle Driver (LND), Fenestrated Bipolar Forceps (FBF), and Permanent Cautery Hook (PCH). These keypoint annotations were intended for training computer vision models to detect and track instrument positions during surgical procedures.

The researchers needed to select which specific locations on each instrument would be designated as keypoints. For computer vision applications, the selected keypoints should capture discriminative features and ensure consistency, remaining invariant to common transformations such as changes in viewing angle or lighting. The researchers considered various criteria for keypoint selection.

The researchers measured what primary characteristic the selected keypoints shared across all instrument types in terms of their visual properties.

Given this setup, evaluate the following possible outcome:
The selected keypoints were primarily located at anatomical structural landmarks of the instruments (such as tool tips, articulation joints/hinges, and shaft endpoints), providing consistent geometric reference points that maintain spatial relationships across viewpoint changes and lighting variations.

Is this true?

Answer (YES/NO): NO